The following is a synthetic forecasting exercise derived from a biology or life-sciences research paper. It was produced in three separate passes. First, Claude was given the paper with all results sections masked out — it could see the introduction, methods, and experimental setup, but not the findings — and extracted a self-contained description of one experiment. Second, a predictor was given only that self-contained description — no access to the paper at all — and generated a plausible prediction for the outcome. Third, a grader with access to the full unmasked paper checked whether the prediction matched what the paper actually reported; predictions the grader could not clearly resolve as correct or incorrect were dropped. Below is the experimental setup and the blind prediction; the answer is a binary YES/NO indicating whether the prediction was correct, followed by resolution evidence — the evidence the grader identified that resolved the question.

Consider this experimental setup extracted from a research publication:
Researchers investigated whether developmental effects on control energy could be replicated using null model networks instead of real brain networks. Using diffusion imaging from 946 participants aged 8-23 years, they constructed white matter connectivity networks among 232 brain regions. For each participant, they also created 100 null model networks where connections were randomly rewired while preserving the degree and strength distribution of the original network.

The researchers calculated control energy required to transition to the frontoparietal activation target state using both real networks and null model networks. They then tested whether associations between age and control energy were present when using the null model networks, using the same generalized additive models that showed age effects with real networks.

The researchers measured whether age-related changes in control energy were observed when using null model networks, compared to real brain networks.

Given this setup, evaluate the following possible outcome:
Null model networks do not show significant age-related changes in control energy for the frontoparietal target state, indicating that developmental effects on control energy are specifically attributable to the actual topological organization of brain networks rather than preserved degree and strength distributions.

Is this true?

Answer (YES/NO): NO